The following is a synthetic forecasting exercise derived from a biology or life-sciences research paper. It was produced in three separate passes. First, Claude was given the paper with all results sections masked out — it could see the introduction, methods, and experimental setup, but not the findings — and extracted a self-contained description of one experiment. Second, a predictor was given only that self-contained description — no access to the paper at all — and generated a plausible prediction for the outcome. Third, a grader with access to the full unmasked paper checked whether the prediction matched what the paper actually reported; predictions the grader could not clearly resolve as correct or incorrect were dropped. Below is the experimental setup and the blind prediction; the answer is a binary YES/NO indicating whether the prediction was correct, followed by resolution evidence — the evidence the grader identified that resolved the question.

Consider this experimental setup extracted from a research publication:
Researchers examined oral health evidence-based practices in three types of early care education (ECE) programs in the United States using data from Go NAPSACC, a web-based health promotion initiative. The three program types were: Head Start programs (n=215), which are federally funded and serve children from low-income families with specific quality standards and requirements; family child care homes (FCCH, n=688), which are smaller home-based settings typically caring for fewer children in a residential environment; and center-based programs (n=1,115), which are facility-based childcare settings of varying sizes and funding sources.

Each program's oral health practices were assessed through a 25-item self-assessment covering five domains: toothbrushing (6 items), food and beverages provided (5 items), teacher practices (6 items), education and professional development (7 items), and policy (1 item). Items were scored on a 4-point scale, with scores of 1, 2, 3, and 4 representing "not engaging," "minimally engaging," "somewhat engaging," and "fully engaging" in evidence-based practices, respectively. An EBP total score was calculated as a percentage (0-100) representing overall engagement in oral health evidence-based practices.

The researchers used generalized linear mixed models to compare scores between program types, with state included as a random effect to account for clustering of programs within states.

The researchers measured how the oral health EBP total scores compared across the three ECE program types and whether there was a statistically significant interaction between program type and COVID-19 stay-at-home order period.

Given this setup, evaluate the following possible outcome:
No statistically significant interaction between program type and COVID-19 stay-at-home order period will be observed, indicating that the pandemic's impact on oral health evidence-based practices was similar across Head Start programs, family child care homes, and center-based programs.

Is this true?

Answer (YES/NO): YES